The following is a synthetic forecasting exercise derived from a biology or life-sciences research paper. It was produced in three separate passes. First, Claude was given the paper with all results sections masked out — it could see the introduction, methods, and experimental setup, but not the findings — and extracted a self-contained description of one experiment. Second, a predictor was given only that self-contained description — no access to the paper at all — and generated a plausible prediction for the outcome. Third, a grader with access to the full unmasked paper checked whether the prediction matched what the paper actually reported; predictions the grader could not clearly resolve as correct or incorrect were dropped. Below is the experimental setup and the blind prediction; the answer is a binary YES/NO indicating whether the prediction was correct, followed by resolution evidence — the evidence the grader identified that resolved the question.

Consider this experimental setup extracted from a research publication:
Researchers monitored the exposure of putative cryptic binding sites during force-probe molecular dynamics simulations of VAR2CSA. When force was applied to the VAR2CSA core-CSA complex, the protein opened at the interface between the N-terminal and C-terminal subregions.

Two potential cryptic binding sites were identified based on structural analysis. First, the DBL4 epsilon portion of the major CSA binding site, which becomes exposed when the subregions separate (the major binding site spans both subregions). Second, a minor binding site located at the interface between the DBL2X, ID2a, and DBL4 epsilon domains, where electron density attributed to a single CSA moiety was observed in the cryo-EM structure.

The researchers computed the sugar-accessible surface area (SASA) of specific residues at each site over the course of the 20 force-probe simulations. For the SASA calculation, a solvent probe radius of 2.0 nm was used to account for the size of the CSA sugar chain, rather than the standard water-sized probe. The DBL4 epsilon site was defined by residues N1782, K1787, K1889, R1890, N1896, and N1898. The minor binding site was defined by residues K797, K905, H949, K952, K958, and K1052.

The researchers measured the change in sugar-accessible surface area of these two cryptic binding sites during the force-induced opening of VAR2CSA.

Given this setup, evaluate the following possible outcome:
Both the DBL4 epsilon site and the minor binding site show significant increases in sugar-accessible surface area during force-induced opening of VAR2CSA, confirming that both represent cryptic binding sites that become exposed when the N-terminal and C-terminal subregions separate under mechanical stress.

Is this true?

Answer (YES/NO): YES